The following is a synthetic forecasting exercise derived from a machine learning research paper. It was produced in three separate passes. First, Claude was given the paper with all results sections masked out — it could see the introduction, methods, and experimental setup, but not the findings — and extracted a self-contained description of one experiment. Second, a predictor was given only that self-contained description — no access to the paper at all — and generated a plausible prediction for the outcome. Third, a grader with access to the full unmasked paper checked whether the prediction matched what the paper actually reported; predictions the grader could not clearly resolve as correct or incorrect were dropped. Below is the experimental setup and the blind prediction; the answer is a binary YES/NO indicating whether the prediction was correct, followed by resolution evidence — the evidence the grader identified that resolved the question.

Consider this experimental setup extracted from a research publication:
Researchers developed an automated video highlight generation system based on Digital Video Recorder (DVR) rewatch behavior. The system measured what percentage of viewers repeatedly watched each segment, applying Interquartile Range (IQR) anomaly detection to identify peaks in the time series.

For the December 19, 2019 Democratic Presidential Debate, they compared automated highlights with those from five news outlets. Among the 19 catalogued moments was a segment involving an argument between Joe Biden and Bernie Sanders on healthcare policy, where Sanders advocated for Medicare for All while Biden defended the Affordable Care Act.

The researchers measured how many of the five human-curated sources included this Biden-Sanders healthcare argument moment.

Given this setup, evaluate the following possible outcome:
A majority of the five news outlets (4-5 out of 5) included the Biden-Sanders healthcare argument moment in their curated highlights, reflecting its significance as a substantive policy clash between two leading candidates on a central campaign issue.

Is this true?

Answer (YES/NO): NO